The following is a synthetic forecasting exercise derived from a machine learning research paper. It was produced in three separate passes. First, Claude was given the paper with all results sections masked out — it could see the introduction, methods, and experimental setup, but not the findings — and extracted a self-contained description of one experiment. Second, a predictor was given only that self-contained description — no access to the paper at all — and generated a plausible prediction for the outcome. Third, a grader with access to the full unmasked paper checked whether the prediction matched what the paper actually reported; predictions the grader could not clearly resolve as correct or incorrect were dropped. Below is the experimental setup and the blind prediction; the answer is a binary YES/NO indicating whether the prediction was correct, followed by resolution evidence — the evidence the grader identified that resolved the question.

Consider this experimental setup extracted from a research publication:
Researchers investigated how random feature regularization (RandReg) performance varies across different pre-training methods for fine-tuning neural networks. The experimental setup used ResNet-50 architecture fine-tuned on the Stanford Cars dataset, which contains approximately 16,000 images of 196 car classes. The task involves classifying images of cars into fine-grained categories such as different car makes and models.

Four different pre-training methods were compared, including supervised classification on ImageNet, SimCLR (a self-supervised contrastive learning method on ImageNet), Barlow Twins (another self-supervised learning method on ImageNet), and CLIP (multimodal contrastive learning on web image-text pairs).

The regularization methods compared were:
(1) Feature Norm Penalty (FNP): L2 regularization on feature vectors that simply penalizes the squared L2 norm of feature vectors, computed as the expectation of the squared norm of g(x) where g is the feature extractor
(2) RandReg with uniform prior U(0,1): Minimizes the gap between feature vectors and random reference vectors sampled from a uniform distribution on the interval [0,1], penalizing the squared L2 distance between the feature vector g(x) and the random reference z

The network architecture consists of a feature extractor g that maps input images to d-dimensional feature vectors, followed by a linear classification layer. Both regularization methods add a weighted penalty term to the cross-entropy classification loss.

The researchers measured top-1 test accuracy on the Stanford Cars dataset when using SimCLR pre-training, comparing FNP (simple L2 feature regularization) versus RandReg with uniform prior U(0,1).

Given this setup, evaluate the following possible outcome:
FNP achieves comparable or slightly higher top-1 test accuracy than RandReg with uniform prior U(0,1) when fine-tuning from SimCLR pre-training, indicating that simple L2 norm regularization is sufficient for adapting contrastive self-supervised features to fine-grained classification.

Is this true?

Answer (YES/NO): YES